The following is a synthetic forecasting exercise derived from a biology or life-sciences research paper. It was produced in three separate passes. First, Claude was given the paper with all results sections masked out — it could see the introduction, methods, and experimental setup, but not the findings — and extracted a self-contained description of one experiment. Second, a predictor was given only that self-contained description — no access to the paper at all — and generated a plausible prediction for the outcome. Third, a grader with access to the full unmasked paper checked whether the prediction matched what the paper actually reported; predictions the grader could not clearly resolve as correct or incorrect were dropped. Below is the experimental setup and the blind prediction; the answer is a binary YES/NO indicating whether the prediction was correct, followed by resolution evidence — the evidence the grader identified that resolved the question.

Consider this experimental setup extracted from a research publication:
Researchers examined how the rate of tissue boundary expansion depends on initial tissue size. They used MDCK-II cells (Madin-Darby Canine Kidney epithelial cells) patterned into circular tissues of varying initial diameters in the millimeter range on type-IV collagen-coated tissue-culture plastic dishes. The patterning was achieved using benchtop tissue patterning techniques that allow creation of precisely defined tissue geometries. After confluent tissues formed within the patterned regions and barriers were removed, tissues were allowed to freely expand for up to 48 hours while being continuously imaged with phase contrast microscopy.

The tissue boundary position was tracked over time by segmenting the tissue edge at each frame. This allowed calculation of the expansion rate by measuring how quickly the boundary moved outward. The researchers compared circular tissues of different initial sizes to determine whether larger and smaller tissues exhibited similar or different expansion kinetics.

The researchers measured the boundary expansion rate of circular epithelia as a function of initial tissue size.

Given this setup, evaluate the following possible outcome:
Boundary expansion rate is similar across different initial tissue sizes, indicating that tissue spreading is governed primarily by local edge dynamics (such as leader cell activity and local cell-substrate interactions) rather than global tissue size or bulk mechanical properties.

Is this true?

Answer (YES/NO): YES